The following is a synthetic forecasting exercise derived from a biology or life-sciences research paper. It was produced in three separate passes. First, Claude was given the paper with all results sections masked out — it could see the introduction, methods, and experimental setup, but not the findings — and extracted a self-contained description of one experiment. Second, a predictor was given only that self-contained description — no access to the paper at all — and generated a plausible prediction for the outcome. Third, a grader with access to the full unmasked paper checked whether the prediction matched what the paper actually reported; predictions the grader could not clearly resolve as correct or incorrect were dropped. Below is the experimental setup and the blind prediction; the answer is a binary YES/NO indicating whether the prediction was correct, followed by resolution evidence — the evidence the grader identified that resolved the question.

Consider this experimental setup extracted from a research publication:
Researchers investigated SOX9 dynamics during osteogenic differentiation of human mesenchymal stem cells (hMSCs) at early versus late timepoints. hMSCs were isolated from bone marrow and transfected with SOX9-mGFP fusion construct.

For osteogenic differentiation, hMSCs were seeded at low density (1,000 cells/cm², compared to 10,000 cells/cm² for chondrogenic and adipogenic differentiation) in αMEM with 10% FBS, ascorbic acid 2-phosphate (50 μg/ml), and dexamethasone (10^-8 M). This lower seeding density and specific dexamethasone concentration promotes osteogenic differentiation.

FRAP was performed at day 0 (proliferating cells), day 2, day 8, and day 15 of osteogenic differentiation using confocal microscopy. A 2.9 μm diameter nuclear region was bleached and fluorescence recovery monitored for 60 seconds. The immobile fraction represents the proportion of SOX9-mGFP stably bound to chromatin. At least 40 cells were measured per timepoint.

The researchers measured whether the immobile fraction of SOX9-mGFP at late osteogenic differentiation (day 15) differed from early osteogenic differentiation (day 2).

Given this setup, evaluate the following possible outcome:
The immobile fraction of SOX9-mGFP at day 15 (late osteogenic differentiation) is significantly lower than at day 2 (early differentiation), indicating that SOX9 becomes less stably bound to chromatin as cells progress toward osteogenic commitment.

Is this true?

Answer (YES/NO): YES